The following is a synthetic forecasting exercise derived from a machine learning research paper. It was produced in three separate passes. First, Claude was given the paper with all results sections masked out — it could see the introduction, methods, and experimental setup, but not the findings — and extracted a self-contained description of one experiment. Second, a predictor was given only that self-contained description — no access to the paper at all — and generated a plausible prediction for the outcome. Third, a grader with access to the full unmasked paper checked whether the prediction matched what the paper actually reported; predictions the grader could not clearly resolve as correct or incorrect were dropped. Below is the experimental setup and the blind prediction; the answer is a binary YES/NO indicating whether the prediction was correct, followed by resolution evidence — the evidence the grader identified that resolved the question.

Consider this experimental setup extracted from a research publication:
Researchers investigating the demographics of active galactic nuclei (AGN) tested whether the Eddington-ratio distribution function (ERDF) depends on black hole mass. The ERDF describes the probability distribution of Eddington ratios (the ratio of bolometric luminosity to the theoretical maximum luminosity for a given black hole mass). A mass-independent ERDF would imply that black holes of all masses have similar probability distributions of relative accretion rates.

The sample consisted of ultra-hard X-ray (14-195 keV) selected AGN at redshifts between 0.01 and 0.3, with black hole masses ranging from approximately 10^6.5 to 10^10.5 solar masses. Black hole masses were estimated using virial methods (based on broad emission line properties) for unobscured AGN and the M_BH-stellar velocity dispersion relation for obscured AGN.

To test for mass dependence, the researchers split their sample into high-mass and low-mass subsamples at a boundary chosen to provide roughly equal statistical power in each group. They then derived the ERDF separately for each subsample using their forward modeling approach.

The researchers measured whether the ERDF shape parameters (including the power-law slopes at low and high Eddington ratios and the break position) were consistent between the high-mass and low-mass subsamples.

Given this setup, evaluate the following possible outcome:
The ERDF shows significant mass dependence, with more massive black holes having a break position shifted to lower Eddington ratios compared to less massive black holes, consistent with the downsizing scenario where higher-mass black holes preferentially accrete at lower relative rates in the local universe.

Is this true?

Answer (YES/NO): NO